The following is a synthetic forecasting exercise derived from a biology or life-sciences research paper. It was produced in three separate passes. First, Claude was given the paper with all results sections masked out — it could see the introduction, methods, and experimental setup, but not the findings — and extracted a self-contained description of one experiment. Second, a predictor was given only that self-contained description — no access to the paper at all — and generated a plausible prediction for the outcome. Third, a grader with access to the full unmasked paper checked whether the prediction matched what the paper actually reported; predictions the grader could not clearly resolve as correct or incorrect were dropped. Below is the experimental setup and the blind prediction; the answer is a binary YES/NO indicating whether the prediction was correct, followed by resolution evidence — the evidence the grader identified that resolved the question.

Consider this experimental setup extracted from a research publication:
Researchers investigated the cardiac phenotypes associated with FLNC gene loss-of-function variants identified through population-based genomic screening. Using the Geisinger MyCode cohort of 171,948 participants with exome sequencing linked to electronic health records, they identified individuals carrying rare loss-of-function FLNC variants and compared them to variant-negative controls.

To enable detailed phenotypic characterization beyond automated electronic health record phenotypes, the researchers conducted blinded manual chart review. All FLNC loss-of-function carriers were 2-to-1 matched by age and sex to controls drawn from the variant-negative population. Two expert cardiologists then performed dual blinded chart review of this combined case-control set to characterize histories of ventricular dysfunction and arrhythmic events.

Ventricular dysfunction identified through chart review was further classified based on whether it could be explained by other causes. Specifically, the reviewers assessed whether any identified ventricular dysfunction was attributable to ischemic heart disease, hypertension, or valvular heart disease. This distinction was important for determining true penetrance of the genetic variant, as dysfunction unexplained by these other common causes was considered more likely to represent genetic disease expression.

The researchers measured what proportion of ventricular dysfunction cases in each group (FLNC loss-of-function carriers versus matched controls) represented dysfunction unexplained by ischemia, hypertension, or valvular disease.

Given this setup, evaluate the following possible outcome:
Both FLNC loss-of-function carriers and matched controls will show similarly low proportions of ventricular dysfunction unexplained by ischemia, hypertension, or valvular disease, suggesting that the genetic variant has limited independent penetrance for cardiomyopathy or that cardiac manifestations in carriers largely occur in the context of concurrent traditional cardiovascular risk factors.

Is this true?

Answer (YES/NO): NO